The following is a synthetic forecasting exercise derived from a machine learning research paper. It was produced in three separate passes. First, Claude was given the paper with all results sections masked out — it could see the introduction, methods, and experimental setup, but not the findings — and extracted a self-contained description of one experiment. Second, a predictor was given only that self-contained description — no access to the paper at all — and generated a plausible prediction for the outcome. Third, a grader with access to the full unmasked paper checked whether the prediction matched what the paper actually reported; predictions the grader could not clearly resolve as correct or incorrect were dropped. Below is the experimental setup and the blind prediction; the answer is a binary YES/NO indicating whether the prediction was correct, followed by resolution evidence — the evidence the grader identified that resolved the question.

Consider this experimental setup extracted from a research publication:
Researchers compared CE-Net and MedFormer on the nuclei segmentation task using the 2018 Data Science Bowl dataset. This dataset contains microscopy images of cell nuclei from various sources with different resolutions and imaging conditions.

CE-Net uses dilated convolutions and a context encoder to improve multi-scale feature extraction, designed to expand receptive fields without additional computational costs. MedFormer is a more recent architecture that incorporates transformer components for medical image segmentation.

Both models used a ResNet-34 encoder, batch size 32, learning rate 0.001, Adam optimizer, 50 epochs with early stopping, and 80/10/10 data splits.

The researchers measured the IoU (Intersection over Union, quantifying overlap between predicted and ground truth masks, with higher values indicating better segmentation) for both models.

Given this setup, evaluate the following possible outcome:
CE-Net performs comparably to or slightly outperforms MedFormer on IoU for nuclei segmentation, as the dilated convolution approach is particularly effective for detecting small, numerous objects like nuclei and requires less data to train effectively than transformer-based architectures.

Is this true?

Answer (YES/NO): NO